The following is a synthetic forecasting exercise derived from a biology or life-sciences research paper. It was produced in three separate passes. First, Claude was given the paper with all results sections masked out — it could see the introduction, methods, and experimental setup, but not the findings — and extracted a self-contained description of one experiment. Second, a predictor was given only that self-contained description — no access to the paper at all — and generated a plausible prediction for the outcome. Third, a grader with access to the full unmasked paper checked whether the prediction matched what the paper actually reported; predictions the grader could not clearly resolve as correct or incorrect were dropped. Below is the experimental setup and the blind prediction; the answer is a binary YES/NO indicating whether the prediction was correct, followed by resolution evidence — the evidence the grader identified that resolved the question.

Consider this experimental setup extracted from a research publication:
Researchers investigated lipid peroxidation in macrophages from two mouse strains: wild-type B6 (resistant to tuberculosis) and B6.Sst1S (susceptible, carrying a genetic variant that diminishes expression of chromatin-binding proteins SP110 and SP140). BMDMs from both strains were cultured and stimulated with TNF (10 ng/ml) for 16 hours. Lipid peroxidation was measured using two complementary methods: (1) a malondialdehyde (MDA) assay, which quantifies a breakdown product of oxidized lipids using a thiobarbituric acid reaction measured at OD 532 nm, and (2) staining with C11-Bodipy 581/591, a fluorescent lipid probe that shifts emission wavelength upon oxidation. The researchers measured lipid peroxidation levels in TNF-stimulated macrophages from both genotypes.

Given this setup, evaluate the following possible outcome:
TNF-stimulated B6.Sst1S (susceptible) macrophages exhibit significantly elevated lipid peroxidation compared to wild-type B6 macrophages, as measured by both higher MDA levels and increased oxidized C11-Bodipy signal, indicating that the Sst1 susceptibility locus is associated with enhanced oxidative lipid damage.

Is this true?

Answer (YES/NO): YES